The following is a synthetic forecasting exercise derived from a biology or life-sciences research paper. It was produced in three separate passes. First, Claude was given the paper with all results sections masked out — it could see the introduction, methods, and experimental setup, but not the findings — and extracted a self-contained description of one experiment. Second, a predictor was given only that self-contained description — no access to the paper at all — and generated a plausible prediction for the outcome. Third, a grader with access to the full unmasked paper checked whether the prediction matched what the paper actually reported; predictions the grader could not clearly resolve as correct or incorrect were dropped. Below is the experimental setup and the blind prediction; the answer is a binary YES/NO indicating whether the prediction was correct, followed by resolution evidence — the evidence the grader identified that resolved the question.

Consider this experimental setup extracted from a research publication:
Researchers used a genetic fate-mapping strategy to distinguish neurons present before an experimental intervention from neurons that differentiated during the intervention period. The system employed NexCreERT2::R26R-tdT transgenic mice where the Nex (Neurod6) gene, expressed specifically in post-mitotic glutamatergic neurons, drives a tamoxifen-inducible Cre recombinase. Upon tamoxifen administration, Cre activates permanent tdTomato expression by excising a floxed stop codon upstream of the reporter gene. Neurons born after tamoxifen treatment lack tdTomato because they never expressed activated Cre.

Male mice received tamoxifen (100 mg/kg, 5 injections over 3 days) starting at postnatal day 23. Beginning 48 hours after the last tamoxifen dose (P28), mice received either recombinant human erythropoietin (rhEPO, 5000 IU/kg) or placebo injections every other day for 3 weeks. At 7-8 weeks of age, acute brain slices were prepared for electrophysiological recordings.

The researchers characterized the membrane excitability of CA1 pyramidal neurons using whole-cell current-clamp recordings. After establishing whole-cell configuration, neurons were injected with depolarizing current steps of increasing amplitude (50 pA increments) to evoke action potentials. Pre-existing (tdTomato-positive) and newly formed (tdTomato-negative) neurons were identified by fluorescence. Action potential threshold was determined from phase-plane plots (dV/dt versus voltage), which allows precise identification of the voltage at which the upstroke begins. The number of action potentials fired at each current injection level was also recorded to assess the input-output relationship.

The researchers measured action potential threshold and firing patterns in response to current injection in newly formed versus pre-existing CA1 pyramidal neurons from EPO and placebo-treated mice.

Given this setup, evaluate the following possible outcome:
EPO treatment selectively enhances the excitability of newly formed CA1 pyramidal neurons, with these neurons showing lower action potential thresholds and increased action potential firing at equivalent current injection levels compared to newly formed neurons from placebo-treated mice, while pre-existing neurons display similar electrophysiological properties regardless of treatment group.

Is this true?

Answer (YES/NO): NO